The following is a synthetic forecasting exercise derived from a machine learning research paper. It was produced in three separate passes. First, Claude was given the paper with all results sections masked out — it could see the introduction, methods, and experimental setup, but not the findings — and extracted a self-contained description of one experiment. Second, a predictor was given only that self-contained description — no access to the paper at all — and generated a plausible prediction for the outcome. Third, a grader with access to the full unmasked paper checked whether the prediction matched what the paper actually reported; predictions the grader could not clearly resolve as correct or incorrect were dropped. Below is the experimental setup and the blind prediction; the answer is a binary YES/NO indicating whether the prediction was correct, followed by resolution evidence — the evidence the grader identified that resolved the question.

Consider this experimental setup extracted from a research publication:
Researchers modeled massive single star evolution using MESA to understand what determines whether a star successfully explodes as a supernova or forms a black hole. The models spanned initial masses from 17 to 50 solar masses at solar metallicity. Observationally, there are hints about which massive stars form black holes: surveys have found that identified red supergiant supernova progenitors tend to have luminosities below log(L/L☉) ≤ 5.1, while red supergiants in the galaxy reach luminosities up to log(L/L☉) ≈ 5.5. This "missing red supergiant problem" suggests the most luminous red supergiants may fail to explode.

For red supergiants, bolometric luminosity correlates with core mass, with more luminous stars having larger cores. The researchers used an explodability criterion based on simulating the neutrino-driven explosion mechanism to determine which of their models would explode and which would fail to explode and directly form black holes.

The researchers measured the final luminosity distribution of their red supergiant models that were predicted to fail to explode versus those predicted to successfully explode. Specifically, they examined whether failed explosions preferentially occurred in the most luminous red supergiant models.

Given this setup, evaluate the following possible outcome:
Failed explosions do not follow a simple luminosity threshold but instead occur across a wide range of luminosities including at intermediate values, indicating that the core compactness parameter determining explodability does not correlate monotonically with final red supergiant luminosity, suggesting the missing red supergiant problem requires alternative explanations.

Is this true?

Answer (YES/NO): YES